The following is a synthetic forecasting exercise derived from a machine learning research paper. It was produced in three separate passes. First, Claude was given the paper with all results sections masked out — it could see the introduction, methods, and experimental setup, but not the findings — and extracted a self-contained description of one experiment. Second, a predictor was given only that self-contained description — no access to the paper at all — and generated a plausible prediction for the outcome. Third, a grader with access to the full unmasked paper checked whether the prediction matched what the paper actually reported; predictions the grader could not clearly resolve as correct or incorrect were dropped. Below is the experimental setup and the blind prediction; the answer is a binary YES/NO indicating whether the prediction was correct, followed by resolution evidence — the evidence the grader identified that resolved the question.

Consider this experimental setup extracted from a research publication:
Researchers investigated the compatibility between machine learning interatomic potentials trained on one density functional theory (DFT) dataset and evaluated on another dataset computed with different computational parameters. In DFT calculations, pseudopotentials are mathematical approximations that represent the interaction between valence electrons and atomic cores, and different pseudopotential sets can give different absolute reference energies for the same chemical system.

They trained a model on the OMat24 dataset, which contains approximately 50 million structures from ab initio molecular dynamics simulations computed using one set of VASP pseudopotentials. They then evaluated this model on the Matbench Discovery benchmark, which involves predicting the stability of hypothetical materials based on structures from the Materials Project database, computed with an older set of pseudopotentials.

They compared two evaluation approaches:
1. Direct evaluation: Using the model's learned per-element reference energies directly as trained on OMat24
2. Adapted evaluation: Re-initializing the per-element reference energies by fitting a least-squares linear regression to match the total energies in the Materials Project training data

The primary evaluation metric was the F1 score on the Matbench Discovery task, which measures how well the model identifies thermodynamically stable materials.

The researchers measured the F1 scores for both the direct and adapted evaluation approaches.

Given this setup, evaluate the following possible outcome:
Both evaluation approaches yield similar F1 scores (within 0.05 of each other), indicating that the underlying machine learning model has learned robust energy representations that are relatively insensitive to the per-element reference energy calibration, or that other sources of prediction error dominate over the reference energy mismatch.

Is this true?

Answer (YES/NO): NO